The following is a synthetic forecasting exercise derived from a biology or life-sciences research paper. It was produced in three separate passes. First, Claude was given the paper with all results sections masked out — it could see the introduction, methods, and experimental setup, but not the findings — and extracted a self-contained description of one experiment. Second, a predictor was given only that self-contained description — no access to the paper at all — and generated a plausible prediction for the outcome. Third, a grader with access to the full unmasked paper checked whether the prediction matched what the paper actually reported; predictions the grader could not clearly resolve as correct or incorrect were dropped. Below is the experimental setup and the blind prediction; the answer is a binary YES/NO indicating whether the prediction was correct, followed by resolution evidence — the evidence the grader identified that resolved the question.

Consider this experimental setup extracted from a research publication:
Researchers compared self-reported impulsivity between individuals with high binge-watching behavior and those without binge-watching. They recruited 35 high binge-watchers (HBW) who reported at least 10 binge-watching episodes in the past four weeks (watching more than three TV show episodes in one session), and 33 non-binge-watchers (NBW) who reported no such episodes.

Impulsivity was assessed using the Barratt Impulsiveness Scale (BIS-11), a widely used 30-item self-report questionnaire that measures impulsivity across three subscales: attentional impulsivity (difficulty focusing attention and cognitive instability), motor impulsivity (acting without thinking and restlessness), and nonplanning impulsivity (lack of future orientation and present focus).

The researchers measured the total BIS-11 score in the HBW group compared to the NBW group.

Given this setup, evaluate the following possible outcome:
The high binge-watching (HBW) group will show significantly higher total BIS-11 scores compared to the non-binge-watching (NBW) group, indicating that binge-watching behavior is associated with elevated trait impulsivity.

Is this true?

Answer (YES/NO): YES